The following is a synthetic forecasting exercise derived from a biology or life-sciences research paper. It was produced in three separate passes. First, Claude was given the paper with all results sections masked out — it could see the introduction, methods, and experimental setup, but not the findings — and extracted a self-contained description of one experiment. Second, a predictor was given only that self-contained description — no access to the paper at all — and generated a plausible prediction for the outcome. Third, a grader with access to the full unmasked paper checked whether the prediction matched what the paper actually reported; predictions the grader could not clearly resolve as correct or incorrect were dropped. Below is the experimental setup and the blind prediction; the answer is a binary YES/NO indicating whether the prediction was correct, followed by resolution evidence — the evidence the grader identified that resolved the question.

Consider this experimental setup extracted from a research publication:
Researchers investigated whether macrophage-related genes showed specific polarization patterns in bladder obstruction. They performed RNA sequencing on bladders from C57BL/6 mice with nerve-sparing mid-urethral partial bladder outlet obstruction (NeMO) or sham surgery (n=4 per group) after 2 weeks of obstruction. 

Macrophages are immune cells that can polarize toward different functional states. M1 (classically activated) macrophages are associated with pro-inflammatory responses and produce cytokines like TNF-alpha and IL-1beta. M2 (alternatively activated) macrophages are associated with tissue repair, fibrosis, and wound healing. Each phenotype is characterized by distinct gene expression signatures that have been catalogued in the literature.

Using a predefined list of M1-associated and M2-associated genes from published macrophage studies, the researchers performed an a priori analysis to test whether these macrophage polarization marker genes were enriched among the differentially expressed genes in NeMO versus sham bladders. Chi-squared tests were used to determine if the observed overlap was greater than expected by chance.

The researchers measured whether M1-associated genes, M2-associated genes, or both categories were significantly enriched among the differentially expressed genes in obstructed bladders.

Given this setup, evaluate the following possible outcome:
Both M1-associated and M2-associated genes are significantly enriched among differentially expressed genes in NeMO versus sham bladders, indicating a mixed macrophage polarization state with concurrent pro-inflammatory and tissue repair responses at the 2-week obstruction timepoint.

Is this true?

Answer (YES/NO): YES